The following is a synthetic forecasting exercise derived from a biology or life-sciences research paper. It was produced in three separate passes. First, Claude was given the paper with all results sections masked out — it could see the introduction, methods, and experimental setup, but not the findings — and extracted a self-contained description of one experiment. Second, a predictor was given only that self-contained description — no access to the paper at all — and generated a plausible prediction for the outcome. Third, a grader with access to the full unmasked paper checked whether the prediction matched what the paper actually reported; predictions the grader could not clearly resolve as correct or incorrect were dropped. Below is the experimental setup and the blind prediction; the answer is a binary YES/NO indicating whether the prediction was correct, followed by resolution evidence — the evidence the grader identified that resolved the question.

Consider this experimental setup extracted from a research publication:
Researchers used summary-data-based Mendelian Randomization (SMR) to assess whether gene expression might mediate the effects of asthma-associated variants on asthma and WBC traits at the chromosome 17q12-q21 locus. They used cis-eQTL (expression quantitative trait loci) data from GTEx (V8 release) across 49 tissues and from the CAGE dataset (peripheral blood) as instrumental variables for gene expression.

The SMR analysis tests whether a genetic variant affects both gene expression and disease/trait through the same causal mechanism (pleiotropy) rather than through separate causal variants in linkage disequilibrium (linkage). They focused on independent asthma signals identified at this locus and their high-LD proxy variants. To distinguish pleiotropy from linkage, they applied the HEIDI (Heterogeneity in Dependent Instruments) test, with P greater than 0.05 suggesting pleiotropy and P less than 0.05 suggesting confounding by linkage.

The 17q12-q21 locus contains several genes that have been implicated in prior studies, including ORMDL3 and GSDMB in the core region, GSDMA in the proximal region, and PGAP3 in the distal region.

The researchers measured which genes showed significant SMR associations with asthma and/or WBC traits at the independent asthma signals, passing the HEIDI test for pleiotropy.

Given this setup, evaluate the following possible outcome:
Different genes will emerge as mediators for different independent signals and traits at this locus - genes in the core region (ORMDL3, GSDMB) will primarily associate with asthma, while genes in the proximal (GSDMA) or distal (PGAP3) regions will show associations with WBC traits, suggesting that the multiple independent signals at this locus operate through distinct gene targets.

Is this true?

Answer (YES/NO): NO